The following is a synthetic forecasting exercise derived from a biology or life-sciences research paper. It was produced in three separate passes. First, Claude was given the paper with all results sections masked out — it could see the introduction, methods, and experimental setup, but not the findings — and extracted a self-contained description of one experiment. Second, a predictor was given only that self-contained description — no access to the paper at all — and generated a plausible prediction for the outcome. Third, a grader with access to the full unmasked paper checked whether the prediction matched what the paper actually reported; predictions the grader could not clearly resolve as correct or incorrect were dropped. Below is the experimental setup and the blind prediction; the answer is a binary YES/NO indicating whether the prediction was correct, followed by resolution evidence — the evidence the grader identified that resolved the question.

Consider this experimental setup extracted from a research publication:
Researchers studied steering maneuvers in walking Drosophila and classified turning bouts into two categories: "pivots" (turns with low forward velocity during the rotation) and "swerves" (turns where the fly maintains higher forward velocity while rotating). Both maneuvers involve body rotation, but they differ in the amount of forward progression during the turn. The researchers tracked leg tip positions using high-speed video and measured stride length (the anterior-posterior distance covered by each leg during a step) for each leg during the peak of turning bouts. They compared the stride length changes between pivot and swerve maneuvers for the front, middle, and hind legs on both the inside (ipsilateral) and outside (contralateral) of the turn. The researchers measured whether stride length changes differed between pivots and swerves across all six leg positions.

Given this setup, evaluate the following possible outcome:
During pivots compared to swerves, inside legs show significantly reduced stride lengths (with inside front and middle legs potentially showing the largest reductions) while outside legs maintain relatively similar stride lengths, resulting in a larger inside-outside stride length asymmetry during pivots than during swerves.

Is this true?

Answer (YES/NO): NO